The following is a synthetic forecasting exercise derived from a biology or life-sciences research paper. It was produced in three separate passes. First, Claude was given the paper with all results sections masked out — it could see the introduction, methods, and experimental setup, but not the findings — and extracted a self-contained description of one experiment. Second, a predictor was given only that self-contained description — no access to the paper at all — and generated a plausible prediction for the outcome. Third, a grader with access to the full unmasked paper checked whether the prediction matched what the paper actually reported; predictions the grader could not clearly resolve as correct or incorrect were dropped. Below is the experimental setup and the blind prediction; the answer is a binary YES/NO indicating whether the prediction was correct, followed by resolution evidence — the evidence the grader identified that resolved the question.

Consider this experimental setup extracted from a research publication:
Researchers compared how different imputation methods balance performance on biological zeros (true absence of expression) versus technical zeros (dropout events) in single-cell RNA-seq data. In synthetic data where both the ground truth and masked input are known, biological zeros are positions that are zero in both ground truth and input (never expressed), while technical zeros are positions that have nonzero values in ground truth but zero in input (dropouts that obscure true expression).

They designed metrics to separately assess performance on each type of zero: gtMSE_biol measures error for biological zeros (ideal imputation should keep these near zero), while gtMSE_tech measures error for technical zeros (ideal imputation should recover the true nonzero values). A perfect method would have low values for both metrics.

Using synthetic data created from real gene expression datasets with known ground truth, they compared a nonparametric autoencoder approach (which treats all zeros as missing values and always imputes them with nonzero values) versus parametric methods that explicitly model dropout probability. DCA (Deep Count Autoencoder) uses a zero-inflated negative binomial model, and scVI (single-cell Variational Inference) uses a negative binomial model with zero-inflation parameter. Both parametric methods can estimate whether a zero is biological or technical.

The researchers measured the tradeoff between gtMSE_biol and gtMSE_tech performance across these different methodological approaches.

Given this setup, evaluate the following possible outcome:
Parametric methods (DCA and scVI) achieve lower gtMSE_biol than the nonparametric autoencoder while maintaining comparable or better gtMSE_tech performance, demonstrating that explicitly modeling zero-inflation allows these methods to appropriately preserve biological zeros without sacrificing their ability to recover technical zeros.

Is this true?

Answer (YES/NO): NO